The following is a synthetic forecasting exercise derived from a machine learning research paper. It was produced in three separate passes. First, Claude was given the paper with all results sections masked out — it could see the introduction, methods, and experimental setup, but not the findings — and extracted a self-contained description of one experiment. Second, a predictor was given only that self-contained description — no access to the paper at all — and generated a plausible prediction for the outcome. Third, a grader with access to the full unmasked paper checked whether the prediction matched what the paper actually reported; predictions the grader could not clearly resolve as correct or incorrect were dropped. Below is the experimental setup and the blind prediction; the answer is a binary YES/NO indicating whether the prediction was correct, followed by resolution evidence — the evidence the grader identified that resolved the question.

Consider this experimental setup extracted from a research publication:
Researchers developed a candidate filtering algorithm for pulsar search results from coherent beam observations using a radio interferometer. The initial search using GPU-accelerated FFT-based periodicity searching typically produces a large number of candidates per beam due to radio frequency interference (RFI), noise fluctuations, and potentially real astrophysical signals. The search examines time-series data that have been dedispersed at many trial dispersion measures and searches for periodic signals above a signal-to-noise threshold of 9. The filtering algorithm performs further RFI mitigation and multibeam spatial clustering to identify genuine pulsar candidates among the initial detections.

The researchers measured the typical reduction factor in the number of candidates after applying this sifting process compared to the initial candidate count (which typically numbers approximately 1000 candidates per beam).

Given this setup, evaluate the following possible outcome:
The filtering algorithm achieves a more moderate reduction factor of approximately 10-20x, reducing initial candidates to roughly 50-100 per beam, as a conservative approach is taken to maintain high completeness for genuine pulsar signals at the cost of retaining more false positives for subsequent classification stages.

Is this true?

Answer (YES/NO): NO